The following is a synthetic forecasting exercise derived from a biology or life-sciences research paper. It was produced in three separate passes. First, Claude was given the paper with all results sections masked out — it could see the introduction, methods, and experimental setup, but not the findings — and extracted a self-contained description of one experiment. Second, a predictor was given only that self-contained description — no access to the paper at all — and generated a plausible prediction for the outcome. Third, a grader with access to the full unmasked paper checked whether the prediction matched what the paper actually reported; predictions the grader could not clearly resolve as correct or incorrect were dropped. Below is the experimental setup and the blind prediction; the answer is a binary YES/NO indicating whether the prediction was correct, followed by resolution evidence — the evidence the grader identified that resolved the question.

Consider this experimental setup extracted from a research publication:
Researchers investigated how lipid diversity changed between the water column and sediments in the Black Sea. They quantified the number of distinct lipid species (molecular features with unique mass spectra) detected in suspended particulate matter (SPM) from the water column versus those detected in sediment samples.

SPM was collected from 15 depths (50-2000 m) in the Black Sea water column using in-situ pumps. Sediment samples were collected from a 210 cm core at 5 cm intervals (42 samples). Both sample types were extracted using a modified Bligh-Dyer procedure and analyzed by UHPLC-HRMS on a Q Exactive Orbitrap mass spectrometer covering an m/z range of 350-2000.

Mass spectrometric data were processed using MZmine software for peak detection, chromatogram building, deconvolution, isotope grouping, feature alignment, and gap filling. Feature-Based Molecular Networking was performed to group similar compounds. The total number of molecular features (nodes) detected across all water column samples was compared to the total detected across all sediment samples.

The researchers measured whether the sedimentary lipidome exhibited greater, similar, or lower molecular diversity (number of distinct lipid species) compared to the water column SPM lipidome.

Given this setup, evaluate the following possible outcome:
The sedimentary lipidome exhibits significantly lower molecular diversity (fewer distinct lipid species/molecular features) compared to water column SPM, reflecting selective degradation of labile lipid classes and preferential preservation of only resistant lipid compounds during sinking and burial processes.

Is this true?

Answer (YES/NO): NO